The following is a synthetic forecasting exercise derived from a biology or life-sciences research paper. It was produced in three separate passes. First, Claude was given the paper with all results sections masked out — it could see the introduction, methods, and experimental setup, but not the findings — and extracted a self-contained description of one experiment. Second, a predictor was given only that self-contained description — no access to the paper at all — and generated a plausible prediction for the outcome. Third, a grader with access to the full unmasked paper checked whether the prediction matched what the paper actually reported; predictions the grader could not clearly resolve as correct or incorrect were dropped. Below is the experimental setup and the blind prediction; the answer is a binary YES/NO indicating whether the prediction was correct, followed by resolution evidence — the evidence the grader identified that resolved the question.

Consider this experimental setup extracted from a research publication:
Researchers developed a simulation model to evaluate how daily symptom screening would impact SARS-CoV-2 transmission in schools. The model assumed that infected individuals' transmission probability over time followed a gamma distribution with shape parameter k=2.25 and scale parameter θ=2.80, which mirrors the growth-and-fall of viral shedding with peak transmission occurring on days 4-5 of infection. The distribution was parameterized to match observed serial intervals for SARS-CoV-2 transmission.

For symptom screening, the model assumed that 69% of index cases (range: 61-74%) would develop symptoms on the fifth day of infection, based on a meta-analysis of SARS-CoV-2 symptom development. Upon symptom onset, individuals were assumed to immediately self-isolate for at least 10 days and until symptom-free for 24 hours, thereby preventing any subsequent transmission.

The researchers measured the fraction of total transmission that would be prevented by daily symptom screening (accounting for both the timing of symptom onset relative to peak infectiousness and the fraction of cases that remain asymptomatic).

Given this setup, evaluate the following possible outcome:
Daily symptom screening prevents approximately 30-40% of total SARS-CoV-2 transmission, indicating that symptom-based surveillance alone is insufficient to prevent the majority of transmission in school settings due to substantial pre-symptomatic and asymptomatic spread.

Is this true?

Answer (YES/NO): NO